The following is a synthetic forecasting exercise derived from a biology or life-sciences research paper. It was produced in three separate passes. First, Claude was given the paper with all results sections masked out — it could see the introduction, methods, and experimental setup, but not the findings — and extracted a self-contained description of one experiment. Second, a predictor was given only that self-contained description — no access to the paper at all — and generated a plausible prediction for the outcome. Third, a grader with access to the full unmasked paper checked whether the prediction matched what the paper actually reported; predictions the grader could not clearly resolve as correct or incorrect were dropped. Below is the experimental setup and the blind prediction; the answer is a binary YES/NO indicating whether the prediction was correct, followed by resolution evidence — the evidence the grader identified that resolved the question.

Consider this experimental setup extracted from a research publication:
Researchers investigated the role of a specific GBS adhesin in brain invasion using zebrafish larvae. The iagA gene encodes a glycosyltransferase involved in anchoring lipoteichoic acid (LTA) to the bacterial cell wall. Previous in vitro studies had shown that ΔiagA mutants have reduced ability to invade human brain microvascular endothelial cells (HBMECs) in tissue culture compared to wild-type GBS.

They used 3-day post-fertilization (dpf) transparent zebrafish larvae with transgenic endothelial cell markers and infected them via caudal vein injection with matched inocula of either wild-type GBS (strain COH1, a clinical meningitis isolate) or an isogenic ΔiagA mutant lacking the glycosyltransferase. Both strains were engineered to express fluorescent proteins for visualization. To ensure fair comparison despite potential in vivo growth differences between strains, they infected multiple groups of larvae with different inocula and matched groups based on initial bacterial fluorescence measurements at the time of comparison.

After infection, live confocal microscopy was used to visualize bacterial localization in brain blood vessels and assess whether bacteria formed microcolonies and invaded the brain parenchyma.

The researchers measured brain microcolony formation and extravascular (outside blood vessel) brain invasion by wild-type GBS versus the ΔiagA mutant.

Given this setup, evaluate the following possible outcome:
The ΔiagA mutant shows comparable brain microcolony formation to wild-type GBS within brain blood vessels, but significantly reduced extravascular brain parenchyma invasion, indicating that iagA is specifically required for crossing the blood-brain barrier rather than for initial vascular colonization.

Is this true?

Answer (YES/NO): NO